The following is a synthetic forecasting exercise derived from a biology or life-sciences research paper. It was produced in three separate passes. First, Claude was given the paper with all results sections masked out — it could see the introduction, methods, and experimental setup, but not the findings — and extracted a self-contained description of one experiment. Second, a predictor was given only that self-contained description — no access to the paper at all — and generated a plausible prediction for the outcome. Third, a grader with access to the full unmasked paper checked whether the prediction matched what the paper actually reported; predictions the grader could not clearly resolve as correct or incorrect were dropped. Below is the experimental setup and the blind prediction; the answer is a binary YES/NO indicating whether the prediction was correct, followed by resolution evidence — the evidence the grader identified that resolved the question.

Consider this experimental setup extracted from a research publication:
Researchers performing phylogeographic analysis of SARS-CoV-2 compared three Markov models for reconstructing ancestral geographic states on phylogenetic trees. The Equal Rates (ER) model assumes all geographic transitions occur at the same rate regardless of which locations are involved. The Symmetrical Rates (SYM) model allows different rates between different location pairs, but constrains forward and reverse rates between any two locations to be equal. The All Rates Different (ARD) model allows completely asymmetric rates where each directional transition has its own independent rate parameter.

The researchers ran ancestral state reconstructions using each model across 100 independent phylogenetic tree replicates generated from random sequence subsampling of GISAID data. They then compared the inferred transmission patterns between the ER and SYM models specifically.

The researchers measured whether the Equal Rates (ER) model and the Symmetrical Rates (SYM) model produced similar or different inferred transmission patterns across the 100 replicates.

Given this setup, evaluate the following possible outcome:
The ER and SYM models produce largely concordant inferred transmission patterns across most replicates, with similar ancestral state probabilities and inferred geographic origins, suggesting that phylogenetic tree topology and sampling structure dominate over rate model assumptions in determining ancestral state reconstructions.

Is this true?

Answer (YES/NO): NO